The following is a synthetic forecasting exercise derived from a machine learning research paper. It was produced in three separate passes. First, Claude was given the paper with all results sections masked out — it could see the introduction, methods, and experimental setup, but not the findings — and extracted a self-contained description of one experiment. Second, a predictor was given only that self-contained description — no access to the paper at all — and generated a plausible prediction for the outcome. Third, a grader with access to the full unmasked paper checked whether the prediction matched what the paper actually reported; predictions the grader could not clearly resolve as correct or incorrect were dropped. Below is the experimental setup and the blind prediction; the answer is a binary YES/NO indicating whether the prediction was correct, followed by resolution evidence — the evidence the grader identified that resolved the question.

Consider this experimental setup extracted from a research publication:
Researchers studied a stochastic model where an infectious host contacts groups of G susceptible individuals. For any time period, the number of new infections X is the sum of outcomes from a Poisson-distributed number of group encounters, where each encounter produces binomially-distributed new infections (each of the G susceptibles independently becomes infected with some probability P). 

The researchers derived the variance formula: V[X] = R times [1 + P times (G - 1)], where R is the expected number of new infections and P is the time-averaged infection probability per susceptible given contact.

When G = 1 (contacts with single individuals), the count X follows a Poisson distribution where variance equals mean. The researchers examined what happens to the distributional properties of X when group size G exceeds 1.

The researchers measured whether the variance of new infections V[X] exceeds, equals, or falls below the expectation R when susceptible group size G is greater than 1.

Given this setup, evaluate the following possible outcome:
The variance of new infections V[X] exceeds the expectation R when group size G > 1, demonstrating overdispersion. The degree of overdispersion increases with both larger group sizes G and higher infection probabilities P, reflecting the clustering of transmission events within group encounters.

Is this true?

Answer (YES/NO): YES